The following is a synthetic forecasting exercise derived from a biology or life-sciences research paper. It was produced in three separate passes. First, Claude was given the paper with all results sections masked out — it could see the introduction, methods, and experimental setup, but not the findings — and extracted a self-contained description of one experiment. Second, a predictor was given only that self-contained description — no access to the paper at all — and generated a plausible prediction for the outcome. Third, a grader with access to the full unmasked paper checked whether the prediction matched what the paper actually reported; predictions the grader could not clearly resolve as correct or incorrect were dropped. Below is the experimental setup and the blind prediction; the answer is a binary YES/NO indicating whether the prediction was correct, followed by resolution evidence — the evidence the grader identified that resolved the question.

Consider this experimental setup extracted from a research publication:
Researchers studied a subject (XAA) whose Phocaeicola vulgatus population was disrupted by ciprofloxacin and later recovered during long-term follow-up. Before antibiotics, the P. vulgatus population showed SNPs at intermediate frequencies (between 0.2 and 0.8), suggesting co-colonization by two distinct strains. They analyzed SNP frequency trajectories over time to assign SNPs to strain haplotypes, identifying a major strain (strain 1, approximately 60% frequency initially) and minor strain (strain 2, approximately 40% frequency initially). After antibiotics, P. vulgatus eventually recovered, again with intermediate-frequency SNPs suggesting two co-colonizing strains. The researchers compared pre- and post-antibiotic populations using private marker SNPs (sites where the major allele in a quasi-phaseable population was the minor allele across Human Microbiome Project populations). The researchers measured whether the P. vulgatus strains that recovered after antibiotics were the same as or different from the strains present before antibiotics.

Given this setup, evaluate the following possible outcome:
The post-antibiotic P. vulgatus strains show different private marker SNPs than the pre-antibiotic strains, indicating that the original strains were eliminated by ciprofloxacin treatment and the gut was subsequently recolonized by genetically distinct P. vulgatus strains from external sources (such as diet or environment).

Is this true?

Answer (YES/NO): YES